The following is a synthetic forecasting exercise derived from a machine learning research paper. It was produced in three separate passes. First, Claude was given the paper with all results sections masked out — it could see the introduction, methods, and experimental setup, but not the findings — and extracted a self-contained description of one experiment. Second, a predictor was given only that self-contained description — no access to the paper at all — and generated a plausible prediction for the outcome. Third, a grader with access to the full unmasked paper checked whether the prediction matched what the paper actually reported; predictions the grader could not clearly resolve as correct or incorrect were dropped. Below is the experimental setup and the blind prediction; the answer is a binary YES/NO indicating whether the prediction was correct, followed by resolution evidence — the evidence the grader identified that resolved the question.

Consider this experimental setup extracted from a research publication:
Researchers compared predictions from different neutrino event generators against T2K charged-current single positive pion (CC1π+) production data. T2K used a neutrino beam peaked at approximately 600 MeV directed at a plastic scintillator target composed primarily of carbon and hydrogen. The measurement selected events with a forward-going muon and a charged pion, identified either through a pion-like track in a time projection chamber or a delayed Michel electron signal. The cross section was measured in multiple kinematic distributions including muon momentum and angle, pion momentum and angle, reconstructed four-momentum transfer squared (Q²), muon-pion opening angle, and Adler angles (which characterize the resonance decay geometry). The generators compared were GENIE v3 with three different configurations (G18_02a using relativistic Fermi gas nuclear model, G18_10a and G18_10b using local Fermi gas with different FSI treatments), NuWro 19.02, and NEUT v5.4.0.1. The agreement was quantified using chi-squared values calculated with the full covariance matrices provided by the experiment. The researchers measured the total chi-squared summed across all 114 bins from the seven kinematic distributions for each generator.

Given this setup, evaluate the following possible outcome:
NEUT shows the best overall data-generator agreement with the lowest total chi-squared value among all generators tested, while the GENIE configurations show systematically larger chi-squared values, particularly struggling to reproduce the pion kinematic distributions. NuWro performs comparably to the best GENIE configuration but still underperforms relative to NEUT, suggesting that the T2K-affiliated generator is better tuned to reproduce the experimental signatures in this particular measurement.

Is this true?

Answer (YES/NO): NO